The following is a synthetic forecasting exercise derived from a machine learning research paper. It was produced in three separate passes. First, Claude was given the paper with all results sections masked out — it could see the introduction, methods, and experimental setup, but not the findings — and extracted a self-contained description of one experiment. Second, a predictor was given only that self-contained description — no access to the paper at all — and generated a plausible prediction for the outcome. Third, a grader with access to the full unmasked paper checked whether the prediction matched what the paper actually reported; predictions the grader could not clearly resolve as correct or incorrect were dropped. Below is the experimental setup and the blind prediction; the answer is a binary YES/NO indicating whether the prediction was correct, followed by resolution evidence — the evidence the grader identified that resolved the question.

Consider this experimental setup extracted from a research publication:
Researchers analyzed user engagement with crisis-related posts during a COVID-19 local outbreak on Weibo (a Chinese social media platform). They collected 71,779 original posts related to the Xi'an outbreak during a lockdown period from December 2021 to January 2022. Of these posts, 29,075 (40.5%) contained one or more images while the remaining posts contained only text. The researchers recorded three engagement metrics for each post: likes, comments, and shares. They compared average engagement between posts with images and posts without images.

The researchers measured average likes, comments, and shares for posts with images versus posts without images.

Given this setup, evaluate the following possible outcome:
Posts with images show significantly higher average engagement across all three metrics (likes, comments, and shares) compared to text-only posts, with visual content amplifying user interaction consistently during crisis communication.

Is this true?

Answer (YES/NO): NO